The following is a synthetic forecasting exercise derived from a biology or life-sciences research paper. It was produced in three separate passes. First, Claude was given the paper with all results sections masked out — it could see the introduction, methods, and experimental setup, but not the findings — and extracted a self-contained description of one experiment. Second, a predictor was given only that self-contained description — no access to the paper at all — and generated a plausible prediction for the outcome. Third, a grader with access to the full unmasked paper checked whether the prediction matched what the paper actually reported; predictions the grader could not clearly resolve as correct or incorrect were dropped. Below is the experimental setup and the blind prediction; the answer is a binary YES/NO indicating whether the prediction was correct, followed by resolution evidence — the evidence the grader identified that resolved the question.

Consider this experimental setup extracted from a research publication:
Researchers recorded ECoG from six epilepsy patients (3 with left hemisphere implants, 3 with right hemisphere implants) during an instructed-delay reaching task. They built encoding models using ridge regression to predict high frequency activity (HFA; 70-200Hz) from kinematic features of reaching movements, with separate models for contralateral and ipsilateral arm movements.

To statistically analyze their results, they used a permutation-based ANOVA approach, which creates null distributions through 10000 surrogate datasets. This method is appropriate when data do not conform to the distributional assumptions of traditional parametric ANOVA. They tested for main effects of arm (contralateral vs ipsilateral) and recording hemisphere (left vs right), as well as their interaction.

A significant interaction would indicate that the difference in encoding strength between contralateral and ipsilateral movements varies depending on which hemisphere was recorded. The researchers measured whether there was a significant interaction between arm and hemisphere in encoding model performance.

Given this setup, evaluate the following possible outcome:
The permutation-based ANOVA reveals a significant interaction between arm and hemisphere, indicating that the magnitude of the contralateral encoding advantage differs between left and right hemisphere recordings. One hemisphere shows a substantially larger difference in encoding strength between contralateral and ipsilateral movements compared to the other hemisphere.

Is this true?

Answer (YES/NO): YES